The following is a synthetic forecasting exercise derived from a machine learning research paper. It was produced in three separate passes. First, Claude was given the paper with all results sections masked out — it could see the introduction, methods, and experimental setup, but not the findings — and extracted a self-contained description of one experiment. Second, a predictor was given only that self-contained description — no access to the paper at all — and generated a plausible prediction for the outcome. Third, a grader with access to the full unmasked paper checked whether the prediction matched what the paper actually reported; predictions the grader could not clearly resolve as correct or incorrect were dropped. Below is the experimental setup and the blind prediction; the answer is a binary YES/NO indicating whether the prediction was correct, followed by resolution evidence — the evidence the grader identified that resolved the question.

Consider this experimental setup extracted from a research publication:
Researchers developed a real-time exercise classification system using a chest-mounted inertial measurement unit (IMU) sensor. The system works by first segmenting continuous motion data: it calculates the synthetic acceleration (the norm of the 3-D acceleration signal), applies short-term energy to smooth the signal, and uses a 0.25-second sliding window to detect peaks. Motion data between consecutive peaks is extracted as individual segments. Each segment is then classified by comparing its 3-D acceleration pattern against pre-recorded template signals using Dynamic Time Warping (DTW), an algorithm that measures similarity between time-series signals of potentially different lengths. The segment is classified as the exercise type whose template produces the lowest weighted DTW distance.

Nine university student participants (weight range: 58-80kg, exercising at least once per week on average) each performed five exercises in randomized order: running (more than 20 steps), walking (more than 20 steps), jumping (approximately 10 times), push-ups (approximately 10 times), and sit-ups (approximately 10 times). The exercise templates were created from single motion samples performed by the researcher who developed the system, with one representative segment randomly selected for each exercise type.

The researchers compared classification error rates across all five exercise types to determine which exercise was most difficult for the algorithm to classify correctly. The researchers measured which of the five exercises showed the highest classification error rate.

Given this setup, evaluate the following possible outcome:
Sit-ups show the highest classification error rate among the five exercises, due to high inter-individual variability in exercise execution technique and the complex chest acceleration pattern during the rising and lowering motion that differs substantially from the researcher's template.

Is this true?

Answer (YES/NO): NO